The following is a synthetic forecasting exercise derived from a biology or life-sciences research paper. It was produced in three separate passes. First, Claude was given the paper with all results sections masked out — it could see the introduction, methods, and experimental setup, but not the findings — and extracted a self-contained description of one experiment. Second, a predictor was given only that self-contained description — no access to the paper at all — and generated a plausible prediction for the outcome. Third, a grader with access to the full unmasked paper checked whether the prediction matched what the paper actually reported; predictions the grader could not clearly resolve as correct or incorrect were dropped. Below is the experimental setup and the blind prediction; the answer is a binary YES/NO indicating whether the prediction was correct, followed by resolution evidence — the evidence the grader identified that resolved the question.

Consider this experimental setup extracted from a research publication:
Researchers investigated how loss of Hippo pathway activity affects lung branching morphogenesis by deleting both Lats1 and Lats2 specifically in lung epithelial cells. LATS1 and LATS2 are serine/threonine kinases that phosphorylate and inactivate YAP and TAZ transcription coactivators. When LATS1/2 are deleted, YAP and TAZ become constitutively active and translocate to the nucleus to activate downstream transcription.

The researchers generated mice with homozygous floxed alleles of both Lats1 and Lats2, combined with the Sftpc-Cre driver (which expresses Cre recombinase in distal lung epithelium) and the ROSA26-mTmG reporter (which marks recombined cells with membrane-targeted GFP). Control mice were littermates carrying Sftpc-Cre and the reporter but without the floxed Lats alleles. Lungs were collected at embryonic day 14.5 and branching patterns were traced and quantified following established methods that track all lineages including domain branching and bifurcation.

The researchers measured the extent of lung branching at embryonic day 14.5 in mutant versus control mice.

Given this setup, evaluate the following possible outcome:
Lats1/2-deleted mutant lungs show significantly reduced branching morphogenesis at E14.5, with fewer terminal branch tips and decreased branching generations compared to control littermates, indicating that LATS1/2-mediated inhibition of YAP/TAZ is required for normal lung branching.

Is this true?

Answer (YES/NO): NO